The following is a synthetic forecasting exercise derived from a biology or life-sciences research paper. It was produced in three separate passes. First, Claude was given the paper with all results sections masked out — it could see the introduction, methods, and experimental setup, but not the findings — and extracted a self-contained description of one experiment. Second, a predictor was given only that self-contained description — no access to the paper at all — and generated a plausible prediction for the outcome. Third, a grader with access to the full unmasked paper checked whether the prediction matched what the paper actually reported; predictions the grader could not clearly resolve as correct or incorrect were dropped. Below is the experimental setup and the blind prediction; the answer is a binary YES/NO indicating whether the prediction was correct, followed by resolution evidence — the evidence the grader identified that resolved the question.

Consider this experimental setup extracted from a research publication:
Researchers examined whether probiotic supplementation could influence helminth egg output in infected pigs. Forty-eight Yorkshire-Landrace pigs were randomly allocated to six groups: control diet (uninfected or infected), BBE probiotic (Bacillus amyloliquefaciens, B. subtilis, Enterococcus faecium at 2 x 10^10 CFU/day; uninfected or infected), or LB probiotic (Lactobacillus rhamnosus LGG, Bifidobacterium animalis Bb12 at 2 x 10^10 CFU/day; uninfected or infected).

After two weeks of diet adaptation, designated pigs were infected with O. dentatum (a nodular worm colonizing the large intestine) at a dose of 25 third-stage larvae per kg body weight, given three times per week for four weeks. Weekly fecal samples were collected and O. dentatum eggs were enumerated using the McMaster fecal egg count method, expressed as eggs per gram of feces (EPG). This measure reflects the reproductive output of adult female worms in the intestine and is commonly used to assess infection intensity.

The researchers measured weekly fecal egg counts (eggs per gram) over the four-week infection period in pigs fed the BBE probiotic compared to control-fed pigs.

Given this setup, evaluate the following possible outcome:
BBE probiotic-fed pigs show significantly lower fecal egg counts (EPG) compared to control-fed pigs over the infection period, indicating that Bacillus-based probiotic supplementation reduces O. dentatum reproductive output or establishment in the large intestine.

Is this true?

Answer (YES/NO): NO